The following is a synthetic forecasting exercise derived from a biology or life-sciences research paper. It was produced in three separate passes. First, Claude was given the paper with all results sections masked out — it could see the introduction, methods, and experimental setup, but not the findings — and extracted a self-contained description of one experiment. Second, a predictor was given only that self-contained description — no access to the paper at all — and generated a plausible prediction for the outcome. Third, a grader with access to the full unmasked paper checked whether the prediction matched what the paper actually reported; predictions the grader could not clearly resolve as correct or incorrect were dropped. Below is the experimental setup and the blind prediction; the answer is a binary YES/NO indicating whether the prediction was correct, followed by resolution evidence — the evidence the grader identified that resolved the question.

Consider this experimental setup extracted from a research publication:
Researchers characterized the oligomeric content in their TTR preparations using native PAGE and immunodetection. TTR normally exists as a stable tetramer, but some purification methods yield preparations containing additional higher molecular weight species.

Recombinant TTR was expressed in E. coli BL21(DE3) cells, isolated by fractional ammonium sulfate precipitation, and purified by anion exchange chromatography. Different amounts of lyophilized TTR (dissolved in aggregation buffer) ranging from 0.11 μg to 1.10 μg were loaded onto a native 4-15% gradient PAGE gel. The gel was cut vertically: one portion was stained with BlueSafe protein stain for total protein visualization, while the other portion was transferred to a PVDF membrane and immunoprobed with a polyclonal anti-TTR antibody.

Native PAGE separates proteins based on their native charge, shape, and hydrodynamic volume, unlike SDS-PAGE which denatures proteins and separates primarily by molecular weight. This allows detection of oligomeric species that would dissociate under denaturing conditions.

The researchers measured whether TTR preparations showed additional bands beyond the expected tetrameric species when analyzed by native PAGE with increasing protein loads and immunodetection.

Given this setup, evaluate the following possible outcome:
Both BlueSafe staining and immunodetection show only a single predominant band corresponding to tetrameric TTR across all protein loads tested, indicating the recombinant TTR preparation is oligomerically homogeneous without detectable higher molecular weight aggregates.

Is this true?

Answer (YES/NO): NO